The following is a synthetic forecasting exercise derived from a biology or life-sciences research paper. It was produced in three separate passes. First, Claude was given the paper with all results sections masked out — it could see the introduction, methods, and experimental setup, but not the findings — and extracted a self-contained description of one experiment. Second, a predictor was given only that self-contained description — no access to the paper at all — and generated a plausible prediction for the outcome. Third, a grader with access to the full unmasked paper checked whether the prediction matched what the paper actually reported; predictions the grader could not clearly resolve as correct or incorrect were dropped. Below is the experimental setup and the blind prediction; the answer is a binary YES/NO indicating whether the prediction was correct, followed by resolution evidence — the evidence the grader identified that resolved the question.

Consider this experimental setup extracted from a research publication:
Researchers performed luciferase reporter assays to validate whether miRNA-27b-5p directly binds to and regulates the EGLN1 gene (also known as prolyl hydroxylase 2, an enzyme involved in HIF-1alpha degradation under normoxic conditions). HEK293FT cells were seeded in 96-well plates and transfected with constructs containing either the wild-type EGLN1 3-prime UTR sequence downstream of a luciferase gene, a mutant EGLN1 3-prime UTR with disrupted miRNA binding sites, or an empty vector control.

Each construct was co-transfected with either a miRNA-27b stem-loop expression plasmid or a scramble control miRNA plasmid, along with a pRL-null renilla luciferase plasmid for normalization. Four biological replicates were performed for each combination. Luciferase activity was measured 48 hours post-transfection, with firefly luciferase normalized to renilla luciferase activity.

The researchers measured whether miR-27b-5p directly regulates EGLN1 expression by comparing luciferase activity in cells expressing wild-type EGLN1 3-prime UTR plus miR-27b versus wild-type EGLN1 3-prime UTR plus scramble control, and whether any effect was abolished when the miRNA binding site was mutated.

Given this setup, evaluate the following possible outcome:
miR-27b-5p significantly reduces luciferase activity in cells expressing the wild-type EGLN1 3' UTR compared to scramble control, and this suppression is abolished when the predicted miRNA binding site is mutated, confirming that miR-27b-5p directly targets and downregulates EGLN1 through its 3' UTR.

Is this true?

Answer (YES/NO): YES